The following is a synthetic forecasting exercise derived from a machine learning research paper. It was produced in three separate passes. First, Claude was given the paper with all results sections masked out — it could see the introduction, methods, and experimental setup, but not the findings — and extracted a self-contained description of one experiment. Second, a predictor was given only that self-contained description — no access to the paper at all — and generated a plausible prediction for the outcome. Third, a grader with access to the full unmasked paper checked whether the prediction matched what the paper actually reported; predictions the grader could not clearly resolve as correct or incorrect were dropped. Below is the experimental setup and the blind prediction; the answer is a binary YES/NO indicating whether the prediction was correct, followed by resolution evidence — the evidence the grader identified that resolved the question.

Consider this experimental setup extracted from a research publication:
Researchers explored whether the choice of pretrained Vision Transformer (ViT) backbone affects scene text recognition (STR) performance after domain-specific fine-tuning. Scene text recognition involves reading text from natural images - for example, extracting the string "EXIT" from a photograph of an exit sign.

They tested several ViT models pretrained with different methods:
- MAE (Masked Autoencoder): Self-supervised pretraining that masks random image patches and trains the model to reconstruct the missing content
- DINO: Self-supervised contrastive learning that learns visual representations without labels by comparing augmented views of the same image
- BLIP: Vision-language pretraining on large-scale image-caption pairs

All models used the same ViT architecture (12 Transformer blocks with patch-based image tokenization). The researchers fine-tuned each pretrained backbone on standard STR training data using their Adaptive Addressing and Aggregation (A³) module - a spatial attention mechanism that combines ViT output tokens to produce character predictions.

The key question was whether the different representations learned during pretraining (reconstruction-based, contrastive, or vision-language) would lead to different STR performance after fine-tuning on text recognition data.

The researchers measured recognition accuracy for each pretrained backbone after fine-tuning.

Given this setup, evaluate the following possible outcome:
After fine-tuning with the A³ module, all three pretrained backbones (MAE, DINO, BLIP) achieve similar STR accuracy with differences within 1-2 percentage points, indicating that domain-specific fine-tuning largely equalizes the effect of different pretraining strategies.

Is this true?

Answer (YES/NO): YES